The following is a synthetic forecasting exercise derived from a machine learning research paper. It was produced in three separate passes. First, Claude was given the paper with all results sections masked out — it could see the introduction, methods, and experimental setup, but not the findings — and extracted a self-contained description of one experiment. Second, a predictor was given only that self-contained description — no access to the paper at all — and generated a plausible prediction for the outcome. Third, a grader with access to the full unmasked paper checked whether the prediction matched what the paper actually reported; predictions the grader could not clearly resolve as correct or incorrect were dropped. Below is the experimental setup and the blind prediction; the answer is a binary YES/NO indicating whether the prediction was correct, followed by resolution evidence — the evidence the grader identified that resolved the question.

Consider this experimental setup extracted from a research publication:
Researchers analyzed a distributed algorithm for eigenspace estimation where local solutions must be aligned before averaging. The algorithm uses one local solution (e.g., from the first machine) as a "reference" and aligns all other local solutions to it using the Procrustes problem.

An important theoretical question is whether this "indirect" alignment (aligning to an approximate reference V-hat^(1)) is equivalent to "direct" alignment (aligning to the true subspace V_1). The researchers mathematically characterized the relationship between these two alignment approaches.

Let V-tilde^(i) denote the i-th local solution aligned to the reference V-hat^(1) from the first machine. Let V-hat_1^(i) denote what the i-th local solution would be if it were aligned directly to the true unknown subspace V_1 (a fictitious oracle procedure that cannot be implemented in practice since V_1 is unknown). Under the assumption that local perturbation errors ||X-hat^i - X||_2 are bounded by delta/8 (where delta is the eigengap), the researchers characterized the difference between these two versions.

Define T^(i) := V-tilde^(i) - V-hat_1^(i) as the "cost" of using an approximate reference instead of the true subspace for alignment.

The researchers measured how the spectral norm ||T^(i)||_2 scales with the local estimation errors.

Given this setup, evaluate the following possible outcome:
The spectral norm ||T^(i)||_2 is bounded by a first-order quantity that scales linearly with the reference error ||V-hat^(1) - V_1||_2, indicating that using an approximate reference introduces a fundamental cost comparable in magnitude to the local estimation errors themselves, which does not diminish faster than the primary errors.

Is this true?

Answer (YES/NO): NO